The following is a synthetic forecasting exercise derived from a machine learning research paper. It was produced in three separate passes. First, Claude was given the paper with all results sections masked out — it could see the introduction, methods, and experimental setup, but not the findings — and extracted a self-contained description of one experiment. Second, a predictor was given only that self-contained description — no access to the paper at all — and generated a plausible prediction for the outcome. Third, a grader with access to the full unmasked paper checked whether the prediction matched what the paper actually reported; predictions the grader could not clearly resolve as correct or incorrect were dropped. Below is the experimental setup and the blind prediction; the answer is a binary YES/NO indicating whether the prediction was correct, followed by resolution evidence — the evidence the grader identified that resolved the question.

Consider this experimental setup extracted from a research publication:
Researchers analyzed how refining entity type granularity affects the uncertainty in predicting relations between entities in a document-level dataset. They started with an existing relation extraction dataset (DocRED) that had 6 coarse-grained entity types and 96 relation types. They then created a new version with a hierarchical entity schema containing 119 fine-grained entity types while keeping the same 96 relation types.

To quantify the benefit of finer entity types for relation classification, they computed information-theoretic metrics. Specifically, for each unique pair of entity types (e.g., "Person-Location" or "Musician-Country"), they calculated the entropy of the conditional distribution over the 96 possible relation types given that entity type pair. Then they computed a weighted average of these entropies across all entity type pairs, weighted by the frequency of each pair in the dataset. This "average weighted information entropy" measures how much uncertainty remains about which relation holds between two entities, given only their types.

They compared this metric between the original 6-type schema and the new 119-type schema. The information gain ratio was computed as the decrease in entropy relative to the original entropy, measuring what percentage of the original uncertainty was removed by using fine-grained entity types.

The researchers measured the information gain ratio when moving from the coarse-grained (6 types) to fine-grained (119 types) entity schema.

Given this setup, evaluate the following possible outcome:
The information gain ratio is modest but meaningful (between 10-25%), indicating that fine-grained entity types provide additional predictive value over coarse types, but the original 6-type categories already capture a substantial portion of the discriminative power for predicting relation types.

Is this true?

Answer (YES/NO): NO